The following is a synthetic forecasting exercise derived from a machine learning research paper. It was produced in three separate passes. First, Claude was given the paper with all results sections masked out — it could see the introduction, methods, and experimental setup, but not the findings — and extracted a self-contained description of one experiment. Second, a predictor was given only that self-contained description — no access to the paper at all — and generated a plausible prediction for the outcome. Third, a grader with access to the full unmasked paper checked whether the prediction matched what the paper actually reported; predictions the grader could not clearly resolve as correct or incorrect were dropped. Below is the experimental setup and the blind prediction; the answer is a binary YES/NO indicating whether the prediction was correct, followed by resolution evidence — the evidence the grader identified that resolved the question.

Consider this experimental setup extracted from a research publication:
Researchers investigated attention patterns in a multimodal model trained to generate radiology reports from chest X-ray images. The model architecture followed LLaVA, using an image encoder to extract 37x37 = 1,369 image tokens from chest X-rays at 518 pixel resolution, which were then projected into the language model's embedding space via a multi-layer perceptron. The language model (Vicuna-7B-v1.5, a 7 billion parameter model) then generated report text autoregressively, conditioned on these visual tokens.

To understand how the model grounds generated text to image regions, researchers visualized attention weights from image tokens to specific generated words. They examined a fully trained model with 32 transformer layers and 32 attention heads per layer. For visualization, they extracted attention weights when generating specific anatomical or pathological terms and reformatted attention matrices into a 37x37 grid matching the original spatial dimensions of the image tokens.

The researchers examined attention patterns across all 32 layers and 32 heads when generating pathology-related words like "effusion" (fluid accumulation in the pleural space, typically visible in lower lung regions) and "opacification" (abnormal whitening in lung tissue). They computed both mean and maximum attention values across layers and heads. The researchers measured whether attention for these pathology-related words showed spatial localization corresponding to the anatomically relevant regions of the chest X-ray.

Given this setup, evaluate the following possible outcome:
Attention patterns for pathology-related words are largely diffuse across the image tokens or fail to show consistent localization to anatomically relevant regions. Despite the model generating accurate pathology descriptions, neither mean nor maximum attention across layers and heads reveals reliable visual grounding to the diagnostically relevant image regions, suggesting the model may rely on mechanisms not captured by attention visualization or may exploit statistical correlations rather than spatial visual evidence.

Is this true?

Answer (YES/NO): NO